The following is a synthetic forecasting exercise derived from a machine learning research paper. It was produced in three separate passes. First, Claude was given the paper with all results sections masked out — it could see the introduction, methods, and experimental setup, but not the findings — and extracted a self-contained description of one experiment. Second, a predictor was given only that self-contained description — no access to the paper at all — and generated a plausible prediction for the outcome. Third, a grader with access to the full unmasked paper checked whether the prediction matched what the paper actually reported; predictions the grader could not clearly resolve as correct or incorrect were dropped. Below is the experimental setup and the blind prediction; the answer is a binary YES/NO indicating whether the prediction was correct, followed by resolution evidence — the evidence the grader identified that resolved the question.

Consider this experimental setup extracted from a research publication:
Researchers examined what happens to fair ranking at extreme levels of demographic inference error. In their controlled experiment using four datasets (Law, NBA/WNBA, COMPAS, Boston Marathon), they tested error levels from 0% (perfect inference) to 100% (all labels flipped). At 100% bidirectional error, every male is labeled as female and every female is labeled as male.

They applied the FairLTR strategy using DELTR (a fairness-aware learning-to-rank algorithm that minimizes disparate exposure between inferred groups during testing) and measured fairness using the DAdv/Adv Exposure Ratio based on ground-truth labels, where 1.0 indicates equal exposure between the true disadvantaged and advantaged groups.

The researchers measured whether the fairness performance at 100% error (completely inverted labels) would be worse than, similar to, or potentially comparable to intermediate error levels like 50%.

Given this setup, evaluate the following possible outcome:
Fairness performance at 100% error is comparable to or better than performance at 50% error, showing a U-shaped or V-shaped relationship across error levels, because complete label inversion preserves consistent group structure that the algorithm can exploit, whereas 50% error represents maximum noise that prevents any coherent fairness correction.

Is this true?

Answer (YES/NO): NO